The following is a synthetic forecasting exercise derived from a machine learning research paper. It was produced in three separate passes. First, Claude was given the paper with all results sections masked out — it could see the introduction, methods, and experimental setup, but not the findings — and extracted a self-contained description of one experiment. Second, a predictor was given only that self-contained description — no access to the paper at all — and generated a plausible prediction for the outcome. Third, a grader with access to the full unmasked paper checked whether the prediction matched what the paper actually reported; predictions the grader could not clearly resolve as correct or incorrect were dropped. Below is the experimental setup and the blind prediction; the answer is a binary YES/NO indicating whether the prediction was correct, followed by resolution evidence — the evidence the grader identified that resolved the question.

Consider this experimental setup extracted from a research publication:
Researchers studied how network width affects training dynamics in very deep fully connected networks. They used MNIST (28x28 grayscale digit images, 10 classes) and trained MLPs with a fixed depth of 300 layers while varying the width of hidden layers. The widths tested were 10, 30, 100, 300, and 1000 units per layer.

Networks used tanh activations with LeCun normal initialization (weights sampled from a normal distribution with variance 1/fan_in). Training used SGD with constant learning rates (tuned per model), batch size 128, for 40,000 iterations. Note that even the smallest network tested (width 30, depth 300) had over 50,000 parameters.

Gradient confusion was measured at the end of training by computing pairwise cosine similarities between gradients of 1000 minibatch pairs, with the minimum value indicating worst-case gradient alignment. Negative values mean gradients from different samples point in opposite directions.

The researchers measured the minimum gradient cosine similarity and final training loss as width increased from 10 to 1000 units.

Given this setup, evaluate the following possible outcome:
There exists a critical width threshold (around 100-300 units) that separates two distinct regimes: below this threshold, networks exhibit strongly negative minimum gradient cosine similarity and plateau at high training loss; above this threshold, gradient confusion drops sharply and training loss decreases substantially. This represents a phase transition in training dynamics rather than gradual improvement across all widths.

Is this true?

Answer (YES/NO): NO